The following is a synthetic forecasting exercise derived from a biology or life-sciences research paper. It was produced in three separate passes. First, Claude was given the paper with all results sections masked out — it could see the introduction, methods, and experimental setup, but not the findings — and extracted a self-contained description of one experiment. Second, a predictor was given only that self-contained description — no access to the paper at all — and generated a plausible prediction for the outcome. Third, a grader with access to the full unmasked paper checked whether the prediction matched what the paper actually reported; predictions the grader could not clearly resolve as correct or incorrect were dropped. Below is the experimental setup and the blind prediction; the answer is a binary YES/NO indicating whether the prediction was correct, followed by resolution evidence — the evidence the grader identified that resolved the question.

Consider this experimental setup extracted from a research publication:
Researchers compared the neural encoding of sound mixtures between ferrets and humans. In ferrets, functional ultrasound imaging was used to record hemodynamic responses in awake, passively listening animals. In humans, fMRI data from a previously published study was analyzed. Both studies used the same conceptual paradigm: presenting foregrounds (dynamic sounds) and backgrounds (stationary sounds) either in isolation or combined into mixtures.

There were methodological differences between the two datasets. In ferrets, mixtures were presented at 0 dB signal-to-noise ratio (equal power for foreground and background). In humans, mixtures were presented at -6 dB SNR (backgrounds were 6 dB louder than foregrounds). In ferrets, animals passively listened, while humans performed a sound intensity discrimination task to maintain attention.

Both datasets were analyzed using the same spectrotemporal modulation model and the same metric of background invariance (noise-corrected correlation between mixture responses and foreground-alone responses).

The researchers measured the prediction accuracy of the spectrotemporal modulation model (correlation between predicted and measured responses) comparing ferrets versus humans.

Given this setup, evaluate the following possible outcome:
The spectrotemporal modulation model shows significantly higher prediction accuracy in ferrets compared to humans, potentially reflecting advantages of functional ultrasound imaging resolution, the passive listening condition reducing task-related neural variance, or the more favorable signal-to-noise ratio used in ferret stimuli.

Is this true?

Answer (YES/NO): NO